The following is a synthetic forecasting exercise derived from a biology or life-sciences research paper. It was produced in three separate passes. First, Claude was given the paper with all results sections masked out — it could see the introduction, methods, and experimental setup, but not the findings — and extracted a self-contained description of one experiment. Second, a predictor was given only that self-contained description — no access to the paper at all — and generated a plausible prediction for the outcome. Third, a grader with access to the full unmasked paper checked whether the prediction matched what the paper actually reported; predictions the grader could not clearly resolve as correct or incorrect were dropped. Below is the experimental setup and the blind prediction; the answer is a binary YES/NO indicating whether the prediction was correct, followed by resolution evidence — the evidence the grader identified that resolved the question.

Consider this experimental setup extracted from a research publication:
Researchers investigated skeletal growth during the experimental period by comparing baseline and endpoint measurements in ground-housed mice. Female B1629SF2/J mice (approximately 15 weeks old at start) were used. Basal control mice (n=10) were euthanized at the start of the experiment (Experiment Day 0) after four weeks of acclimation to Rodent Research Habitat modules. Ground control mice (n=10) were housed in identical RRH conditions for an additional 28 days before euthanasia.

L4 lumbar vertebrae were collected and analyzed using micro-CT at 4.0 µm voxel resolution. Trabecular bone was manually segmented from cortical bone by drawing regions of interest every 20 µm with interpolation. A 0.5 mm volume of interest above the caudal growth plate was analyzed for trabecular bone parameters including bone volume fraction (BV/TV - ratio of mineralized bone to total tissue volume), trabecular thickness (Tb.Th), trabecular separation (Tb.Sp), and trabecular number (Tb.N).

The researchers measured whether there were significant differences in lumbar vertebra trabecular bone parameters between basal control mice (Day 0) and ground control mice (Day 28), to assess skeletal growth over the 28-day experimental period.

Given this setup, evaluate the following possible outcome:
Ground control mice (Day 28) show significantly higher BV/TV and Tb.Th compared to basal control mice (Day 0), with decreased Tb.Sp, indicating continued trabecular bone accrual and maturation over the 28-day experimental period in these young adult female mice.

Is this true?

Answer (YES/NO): NO